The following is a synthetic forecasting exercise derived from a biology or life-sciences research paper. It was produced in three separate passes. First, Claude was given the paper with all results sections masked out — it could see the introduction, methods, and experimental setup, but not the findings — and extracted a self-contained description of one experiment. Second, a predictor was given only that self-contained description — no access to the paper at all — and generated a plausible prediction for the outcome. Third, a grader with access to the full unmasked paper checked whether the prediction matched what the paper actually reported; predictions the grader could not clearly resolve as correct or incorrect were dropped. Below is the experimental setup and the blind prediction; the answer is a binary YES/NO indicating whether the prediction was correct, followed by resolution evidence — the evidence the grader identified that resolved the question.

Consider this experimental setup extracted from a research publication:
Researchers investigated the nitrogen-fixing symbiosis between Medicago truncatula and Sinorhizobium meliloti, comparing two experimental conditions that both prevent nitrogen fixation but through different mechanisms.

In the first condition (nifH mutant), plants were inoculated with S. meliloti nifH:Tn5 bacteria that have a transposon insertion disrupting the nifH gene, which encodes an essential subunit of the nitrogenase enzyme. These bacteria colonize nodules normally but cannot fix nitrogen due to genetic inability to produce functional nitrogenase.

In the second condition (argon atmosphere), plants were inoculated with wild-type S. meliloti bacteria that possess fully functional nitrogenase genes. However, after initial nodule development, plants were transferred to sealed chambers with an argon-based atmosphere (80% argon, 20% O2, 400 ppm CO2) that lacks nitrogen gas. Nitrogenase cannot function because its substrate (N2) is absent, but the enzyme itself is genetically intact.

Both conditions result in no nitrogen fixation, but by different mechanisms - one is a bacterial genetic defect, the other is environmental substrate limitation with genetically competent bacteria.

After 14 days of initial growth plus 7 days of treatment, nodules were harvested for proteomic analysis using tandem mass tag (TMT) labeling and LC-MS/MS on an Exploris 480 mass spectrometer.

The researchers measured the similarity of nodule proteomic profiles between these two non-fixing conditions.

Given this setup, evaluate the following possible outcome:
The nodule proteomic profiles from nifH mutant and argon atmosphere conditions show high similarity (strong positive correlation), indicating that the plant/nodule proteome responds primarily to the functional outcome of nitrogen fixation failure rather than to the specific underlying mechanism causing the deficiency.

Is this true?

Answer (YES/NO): YES